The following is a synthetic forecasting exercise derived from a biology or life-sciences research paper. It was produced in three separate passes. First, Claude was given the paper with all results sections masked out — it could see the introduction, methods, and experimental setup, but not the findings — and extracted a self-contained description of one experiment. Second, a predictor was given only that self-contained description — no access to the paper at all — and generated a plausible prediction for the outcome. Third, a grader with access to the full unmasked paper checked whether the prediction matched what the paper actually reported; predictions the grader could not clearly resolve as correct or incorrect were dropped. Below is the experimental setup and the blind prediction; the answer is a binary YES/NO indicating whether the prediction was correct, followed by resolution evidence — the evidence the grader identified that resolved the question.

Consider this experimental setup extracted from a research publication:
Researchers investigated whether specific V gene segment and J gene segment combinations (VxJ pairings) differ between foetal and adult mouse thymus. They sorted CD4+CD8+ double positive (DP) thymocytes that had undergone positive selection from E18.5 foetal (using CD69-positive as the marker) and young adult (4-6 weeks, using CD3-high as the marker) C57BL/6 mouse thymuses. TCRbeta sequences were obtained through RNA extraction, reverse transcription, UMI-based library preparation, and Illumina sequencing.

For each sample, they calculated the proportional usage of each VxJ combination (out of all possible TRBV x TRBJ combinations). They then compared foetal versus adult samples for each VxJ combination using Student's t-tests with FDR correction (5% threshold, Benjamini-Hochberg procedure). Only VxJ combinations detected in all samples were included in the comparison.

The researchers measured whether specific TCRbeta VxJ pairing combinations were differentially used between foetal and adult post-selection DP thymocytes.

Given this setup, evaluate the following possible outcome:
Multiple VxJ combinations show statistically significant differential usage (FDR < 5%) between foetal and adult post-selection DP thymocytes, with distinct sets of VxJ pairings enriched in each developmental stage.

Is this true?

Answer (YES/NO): YES